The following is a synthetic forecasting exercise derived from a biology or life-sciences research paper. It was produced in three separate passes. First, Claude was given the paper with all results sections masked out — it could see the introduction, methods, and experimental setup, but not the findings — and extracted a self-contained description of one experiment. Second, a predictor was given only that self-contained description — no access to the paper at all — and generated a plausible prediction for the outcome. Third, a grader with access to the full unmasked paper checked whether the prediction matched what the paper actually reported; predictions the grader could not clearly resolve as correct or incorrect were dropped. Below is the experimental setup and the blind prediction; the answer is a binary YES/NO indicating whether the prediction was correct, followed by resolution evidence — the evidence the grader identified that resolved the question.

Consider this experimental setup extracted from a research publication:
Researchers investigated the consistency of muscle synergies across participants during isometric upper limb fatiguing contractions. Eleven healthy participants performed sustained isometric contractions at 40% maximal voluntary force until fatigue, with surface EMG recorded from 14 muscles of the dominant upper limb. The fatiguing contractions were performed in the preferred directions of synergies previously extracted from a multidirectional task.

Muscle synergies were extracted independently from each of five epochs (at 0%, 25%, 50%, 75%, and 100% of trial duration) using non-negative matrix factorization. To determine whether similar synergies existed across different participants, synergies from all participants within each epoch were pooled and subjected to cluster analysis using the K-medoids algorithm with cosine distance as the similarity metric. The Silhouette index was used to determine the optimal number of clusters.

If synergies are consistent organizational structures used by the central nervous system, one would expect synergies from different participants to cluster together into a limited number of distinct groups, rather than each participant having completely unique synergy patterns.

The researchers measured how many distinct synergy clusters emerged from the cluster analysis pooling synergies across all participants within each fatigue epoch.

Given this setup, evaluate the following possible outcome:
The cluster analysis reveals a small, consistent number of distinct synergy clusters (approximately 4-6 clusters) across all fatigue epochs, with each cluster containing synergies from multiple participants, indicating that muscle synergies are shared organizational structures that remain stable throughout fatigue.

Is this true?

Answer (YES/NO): NO